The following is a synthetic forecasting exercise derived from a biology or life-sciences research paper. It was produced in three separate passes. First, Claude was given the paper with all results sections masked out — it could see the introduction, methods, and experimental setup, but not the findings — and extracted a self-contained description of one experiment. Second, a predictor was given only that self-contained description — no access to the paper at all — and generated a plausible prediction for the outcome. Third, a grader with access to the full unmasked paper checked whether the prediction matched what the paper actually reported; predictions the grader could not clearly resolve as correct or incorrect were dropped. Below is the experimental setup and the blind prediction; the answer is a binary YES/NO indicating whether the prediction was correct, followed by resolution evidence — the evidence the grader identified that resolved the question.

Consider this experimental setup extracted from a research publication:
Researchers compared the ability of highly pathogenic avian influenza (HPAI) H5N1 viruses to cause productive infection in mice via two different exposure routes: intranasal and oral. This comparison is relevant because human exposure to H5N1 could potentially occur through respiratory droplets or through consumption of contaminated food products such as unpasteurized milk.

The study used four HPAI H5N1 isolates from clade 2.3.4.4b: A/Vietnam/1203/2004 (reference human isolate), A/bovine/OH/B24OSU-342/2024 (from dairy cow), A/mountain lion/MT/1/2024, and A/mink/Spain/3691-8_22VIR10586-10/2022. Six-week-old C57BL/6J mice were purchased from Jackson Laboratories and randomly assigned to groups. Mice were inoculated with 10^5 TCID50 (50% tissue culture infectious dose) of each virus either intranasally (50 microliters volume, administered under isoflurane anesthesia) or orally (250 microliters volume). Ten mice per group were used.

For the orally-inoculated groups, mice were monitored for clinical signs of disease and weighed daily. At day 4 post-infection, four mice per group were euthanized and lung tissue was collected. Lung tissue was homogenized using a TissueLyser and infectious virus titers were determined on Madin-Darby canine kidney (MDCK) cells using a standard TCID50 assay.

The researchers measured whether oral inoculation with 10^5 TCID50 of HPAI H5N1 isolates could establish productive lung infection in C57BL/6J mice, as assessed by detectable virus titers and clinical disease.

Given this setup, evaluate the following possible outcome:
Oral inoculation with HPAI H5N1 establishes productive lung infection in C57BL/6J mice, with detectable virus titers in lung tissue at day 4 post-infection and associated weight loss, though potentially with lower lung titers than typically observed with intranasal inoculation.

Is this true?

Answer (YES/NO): NO